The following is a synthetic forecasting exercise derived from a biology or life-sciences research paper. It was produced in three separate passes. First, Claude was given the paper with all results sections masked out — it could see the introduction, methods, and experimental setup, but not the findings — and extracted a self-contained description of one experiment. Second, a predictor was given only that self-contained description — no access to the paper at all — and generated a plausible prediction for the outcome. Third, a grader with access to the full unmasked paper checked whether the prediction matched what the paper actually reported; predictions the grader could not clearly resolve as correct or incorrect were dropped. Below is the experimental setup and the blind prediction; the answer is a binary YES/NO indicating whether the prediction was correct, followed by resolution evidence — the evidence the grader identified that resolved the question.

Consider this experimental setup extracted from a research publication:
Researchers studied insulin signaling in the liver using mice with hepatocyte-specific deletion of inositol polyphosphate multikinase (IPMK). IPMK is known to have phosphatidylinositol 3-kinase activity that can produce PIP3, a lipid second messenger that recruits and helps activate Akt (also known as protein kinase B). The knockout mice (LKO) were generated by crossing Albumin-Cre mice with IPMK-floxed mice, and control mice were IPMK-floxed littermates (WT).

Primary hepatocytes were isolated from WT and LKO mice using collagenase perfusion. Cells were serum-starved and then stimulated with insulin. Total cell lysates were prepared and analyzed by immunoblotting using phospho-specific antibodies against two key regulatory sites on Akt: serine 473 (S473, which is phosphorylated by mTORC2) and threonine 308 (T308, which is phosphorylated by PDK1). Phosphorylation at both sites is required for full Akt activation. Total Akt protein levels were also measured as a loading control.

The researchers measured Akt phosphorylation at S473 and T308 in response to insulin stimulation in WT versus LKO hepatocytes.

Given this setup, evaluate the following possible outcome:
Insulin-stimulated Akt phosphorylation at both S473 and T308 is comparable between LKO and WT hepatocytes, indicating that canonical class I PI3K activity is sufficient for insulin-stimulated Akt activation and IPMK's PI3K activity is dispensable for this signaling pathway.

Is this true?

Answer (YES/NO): NO